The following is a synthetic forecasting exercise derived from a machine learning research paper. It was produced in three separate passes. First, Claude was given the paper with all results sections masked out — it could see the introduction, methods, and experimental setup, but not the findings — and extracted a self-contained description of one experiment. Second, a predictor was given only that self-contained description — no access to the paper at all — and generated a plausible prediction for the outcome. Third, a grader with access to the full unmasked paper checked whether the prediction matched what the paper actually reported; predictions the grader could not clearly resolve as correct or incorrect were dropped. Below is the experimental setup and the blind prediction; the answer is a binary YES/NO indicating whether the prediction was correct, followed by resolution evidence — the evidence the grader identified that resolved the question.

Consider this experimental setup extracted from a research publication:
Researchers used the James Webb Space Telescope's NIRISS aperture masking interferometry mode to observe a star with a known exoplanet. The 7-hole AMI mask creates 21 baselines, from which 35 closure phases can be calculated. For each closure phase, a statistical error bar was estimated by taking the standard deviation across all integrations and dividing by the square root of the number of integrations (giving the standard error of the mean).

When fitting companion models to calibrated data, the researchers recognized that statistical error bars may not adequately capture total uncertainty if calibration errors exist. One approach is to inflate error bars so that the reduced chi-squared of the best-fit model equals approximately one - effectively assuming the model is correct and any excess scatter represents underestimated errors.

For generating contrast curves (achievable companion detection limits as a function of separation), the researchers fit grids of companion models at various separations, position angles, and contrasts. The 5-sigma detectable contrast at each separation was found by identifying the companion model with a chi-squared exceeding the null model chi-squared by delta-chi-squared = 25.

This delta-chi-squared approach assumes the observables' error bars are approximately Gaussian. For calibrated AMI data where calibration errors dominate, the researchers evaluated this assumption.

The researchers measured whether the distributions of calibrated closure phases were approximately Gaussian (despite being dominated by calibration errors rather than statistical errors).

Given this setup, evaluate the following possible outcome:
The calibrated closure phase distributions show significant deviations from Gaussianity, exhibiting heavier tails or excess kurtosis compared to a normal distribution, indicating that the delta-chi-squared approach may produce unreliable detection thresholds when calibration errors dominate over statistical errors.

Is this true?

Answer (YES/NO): NO